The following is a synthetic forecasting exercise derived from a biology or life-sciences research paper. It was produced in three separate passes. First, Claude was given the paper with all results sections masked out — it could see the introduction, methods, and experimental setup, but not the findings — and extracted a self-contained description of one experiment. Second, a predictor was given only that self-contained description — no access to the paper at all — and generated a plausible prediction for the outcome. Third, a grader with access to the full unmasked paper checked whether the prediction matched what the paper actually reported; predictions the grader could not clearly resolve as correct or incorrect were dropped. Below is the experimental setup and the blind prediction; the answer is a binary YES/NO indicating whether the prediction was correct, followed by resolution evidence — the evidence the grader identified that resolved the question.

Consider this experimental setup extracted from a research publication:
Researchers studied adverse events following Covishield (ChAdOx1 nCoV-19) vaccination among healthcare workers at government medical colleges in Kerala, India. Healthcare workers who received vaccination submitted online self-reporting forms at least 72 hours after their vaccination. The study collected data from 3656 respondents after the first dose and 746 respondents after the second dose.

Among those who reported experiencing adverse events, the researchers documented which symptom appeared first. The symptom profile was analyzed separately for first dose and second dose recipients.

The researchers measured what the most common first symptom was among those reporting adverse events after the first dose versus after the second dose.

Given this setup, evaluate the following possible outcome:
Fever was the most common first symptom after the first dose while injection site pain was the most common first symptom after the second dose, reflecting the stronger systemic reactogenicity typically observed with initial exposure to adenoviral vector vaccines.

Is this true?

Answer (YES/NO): NO